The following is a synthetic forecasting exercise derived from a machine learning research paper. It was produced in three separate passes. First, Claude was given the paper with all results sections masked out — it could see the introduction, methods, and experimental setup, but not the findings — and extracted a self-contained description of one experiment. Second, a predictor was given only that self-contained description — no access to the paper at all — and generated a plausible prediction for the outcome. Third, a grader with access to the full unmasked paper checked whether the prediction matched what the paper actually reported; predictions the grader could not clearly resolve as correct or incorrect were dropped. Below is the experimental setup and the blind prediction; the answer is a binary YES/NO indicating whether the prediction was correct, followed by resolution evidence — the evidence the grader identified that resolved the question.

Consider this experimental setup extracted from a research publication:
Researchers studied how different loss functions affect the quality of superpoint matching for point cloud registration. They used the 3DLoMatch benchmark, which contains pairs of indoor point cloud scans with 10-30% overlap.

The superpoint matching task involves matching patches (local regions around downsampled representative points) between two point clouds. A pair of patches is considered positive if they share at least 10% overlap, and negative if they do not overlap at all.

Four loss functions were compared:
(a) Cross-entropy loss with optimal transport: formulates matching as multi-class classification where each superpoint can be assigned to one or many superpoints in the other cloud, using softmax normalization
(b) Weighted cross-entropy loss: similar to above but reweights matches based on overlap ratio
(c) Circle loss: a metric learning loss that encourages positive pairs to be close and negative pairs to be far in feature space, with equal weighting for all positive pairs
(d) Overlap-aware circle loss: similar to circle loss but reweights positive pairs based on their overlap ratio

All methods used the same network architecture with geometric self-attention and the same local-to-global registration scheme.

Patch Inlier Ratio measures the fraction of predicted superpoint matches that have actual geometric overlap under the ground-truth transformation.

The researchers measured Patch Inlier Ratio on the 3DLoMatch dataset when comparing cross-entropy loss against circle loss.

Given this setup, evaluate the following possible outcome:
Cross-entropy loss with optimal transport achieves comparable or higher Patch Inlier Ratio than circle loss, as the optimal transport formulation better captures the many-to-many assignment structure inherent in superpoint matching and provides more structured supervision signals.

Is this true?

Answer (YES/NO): NO